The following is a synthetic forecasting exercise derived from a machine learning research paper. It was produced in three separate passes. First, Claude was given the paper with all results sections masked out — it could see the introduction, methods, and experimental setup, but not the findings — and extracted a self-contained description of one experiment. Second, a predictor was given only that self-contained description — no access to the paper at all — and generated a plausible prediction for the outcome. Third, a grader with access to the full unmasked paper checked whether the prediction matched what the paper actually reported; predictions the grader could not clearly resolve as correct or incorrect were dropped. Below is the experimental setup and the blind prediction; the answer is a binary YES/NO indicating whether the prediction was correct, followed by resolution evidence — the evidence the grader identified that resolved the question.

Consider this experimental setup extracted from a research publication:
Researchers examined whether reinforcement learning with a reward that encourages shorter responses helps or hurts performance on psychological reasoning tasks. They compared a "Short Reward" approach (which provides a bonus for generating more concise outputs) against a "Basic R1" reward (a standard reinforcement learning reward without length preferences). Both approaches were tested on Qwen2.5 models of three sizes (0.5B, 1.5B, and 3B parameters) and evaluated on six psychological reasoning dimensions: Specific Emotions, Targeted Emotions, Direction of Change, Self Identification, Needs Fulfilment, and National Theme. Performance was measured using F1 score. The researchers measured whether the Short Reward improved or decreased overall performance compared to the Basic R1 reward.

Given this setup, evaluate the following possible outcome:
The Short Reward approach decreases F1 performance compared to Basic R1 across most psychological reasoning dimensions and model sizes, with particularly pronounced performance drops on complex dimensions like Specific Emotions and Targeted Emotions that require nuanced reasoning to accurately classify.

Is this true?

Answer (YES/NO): NO